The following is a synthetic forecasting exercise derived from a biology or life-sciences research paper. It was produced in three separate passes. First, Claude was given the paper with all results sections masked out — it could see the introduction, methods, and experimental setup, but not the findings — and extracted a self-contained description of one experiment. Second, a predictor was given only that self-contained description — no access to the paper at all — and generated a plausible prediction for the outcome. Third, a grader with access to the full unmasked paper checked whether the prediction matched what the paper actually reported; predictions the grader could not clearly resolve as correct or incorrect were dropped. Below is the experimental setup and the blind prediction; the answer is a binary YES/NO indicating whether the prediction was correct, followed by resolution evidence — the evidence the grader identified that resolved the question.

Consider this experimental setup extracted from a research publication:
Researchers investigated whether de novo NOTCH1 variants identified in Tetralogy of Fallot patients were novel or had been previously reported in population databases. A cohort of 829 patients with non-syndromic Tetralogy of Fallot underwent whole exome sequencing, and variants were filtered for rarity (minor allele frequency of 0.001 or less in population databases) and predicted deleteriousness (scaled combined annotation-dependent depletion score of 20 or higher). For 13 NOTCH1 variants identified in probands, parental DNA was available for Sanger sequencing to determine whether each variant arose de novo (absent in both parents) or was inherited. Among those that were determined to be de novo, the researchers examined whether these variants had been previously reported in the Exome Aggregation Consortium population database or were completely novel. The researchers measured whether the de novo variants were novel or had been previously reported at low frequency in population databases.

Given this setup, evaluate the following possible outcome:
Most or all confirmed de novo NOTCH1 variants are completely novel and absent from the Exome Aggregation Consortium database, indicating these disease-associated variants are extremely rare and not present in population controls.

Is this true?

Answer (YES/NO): YES